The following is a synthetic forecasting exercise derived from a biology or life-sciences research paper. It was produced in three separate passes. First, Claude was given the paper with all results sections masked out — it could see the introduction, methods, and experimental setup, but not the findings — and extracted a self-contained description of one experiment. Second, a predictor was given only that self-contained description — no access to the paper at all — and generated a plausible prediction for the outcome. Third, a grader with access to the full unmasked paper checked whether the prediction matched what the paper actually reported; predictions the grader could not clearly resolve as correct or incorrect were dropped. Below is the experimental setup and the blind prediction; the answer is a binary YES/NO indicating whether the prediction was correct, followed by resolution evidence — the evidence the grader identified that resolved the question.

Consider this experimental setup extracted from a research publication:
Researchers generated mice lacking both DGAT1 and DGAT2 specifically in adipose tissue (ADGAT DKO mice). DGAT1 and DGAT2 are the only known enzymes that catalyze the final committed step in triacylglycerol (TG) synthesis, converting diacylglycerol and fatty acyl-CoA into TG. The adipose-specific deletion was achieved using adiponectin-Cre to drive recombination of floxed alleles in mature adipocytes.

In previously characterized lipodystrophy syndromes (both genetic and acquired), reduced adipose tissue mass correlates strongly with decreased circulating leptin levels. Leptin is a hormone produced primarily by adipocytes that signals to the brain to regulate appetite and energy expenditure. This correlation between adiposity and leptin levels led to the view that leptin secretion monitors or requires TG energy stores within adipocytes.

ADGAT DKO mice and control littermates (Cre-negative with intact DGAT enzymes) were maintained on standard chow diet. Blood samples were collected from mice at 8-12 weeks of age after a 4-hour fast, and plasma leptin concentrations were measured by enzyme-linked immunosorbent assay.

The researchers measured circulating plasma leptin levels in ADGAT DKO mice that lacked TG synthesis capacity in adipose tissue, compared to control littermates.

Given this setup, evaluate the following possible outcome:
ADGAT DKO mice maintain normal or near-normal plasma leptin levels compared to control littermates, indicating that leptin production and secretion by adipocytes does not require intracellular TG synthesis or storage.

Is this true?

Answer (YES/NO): NO